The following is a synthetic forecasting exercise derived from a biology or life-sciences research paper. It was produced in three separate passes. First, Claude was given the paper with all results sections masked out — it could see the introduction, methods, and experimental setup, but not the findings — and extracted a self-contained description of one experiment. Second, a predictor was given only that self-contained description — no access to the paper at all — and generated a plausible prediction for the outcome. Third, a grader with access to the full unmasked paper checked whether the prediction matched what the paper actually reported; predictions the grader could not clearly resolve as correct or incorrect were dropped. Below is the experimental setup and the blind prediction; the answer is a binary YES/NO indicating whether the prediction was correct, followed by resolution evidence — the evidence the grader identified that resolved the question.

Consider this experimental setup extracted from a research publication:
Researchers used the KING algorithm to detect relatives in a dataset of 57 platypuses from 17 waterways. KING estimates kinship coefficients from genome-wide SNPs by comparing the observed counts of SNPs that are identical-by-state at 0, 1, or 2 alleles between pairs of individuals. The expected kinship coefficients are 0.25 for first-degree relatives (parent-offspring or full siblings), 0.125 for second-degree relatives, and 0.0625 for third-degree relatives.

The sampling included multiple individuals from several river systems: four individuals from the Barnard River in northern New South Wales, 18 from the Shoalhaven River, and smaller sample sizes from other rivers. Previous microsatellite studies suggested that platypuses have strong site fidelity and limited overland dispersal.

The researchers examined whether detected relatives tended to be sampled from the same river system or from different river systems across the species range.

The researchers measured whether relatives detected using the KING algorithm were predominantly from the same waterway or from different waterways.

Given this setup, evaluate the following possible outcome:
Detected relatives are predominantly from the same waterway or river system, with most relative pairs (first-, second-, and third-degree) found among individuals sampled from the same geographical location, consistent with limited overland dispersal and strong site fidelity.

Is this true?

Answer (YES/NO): YES